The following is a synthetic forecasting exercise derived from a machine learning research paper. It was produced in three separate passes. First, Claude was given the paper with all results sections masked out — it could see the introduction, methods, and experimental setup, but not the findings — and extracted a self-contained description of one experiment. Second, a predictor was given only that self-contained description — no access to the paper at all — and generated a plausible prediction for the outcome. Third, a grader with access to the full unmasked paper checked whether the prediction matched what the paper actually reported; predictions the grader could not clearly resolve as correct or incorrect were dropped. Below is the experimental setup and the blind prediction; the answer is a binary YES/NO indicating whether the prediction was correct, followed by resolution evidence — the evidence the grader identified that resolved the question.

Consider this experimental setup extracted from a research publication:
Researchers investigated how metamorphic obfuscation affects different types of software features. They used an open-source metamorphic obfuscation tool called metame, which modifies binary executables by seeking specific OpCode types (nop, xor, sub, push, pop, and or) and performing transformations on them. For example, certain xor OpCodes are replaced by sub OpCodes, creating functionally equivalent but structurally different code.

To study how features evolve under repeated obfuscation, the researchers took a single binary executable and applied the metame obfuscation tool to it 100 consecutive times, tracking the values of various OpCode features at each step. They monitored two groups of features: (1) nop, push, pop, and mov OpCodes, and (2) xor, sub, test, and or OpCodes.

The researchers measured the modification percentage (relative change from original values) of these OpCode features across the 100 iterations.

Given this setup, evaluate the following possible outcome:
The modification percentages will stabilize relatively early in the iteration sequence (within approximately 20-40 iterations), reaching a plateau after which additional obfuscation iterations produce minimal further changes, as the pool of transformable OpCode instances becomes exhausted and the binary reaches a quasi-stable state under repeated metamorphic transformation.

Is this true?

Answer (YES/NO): NO